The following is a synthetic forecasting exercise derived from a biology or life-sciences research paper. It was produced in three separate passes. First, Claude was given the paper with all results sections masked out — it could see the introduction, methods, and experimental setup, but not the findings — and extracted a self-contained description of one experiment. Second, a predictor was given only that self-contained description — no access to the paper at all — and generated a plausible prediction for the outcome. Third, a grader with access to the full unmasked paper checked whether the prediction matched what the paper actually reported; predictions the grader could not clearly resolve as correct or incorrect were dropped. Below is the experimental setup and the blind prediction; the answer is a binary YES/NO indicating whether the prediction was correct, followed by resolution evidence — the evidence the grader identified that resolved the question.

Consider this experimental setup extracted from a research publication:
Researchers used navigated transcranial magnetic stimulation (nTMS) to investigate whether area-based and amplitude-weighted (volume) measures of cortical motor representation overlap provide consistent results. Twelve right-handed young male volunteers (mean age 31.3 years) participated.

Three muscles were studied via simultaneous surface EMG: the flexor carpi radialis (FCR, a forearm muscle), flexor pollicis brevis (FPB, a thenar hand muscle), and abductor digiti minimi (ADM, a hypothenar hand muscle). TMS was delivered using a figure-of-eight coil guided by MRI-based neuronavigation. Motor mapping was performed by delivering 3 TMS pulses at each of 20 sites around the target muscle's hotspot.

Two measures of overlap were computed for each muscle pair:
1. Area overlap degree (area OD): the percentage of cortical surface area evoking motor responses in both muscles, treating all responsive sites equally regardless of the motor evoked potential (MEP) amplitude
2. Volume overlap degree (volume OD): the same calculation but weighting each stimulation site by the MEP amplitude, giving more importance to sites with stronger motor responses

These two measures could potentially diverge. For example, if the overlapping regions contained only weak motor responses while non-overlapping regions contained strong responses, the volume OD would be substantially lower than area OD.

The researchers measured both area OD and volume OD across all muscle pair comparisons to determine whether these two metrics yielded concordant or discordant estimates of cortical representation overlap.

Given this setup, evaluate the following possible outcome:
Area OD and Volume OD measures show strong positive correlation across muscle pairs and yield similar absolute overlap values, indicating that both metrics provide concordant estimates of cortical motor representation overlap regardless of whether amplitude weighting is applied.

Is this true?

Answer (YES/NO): NO